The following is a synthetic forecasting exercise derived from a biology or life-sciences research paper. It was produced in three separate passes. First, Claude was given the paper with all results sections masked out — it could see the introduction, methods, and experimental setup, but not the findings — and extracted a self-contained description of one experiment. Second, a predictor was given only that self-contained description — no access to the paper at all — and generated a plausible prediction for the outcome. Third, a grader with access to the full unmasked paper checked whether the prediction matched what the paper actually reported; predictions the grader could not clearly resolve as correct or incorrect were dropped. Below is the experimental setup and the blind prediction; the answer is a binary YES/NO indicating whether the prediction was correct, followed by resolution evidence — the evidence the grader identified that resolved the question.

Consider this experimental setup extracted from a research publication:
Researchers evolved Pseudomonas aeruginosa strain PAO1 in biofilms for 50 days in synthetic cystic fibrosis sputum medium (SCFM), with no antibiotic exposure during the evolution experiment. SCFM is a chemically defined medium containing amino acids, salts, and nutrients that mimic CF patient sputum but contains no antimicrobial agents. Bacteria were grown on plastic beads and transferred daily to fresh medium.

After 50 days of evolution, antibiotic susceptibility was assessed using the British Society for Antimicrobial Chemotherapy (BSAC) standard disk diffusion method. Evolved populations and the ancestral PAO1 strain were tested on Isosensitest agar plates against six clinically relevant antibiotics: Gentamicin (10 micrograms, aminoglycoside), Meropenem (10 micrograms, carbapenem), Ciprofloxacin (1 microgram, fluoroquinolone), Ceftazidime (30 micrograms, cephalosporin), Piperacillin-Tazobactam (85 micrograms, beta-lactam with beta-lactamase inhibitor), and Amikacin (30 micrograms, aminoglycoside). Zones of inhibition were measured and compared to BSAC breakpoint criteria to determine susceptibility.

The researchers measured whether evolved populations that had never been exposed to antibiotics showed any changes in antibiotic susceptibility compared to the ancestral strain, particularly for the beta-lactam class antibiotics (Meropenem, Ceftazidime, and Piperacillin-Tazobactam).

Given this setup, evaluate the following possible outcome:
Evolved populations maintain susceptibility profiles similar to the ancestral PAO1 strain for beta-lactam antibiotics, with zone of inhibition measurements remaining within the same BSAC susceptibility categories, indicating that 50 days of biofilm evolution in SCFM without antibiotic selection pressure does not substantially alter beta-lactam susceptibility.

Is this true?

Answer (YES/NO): NO